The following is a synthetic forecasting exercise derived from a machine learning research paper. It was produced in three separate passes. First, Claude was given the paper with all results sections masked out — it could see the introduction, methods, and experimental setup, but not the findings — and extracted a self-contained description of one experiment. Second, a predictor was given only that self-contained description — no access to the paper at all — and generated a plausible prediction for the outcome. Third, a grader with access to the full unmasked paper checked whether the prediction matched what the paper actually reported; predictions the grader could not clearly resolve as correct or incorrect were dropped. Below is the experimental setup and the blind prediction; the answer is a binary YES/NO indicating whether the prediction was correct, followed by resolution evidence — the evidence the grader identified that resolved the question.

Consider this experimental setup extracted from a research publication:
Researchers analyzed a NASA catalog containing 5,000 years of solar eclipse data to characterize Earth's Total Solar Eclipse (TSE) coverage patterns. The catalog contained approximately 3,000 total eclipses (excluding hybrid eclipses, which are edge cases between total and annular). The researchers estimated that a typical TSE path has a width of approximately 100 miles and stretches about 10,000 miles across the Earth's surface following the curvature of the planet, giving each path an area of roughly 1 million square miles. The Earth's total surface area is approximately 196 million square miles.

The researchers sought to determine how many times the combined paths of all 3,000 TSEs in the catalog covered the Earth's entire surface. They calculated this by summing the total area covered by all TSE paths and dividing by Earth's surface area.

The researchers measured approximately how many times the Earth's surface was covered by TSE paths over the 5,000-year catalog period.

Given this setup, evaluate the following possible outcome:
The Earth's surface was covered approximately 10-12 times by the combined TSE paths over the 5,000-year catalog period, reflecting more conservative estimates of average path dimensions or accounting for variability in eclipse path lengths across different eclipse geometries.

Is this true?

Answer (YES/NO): NO